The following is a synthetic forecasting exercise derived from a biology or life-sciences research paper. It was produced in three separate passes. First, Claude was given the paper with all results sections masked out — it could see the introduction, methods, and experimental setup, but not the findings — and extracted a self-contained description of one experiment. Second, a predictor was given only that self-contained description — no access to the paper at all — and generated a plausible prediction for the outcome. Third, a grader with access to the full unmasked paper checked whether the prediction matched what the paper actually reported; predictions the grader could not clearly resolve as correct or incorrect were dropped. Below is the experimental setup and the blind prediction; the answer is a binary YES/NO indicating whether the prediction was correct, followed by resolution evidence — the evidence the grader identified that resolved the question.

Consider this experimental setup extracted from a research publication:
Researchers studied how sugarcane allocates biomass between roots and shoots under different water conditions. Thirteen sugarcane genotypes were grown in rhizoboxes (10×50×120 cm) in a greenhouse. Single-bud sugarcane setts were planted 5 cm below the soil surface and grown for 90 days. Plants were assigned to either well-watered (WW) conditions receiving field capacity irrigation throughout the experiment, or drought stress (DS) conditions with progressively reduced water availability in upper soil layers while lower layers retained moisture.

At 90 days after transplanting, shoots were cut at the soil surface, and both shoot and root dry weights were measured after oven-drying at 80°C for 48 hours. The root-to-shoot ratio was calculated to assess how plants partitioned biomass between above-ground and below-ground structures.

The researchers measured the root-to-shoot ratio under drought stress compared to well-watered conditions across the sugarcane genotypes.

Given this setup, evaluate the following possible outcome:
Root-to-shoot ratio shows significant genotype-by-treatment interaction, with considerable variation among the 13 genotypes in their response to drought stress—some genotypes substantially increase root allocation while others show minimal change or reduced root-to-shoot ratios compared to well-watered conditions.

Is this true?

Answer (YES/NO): YES